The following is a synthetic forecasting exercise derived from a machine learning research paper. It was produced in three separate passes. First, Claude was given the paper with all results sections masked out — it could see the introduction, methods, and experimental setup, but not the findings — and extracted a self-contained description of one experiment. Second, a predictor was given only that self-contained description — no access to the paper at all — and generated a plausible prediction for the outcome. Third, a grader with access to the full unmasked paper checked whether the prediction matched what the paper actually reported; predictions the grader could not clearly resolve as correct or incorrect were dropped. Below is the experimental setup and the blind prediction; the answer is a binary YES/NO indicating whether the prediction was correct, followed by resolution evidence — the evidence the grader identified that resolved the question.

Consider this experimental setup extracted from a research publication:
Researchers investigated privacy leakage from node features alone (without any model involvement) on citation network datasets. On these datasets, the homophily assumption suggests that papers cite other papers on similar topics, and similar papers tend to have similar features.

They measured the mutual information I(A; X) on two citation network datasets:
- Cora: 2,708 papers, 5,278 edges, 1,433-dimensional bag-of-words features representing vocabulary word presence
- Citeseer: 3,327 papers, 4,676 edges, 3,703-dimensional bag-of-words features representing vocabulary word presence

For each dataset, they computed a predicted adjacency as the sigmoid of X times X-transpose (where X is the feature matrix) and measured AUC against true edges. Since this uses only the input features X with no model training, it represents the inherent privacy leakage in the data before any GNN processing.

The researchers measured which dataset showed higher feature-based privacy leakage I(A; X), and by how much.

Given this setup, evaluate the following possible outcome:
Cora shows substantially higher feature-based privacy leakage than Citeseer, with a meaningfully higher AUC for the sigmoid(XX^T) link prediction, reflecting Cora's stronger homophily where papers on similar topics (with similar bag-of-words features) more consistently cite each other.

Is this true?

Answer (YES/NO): NO